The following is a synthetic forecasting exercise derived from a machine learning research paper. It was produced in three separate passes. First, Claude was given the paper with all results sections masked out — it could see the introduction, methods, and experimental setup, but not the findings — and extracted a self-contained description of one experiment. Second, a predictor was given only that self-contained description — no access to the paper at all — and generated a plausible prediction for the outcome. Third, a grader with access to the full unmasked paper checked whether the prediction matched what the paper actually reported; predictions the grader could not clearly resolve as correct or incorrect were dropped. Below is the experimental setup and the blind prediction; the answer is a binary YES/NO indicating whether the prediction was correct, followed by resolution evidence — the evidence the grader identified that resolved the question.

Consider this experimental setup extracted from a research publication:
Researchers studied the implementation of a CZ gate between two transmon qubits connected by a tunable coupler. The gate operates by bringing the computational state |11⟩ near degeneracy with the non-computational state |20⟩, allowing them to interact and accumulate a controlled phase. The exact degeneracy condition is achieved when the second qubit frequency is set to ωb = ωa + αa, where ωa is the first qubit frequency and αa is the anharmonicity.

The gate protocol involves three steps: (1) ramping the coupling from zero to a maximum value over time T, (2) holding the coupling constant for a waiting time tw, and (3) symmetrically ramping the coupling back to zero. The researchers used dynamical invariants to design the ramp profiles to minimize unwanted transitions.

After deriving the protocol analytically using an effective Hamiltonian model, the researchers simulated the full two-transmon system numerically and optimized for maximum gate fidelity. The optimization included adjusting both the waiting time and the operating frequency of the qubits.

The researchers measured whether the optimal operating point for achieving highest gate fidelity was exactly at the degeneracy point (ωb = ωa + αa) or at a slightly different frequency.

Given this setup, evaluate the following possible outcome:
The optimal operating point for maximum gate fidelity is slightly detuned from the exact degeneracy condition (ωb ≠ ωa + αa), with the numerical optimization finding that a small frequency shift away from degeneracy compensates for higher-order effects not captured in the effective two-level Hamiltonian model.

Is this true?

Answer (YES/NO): YES